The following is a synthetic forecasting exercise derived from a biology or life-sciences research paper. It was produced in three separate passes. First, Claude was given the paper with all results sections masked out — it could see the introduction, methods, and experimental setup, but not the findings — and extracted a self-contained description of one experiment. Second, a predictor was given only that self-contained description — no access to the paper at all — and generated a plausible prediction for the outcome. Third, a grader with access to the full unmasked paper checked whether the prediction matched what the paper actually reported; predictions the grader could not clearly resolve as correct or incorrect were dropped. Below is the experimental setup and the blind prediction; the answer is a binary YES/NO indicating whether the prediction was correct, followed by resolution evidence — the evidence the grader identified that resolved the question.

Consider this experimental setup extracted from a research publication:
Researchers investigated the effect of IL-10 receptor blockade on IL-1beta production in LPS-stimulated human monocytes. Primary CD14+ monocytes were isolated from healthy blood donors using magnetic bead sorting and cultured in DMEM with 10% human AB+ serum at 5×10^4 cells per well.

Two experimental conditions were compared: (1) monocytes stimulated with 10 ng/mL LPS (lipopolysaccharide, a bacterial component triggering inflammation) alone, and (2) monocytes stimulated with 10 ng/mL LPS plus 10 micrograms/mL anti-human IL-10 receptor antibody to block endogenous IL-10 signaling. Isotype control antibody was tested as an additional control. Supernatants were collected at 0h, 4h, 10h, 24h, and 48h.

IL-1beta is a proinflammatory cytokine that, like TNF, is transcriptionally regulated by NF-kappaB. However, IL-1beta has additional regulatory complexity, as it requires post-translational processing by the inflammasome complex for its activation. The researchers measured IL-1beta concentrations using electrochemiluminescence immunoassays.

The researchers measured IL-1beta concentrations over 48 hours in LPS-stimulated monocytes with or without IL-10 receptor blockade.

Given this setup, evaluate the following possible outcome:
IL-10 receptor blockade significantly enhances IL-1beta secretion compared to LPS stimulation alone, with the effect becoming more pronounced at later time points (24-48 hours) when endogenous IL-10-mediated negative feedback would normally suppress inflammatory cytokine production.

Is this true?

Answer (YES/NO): YES